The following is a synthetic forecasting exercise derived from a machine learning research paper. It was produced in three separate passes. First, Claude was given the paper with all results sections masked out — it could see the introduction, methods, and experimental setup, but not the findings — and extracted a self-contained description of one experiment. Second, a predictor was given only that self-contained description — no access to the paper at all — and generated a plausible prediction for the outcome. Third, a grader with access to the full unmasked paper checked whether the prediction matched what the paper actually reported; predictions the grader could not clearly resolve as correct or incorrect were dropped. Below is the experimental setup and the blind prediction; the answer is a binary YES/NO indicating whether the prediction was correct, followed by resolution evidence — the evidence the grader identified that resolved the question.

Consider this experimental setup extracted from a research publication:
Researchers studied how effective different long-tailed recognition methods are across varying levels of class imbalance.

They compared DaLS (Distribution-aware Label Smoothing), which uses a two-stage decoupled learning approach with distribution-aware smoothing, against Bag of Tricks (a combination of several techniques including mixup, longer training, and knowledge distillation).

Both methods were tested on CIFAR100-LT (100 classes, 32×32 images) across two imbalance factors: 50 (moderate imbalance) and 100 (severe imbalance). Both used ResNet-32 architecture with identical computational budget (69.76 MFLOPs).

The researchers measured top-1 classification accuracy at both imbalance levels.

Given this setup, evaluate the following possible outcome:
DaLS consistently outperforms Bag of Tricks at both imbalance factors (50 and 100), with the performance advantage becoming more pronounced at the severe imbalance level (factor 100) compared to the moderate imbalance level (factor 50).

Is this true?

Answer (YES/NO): NO